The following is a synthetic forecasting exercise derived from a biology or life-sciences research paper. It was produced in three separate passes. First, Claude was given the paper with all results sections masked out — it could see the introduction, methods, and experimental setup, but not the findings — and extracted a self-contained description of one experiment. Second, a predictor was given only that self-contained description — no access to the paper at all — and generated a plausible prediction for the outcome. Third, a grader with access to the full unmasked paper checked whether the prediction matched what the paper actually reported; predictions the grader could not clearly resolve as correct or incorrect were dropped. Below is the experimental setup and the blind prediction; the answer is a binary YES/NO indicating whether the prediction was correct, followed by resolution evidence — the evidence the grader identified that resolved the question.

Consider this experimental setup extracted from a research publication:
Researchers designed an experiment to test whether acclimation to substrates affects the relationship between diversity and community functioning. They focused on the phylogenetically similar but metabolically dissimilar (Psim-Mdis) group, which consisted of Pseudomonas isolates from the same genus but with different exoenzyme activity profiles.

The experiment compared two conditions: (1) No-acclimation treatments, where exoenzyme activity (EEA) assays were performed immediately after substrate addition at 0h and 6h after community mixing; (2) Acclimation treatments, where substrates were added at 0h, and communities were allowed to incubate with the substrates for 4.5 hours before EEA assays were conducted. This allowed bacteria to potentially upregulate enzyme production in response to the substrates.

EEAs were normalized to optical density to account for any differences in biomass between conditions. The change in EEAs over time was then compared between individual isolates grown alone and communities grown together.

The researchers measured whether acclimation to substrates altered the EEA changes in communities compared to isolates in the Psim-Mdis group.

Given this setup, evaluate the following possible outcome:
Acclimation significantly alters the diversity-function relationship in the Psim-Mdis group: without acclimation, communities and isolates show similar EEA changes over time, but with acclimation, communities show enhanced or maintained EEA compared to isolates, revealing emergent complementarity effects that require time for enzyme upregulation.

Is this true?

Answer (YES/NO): YES